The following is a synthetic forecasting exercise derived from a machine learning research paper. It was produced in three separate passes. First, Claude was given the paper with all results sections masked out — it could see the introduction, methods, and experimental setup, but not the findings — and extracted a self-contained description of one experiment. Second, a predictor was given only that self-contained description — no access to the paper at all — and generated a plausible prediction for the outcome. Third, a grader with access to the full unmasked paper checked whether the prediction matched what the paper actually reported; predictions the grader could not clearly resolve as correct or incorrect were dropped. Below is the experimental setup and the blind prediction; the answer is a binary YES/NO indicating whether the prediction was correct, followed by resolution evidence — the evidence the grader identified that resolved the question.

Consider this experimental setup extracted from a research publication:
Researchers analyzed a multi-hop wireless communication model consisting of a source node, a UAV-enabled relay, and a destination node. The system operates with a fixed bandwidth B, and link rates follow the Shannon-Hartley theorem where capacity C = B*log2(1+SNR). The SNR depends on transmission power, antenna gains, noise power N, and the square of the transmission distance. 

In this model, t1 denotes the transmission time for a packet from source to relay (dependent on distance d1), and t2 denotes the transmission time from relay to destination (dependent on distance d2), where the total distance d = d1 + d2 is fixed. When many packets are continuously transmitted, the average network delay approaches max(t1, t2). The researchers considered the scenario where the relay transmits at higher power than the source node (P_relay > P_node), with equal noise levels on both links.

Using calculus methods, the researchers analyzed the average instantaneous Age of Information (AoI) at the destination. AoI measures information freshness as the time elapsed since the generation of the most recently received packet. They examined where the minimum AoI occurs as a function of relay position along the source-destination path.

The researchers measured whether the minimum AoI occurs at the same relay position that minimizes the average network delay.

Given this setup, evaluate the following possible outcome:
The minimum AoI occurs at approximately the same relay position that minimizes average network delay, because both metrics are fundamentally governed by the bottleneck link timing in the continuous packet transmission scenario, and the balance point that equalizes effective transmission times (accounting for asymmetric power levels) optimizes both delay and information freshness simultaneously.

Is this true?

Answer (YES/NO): YES